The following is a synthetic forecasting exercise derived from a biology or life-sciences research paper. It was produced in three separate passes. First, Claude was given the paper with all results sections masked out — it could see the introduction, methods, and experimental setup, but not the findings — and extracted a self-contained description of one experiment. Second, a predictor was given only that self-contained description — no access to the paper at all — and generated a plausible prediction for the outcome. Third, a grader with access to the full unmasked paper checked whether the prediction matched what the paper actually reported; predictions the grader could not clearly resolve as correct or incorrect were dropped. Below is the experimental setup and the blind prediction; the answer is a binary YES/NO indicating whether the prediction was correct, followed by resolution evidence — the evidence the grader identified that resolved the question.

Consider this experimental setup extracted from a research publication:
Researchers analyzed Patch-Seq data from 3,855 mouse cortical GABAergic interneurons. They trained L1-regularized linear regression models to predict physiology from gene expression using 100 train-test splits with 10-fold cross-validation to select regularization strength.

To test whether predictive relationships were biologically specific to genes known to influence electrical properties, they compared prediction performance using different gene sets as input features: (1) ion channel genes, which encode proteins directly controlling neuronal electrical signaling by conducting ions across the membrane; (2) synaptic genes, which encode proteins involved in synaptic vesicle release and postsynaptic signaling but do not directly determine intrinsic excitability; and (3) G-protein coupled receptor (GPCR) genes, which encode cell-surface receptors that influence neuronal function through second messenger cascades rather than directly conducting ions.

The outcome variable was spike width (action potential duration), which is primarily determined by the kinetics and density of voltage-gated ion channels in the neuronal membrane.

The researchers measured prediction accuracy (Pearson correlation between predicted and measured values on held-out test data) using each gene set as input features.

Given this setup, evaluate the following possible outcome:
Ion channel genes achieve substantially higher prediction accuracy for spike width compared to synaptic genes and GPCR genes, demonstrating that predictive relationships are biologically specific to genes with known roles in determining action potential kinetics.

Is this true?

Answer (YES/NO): NO